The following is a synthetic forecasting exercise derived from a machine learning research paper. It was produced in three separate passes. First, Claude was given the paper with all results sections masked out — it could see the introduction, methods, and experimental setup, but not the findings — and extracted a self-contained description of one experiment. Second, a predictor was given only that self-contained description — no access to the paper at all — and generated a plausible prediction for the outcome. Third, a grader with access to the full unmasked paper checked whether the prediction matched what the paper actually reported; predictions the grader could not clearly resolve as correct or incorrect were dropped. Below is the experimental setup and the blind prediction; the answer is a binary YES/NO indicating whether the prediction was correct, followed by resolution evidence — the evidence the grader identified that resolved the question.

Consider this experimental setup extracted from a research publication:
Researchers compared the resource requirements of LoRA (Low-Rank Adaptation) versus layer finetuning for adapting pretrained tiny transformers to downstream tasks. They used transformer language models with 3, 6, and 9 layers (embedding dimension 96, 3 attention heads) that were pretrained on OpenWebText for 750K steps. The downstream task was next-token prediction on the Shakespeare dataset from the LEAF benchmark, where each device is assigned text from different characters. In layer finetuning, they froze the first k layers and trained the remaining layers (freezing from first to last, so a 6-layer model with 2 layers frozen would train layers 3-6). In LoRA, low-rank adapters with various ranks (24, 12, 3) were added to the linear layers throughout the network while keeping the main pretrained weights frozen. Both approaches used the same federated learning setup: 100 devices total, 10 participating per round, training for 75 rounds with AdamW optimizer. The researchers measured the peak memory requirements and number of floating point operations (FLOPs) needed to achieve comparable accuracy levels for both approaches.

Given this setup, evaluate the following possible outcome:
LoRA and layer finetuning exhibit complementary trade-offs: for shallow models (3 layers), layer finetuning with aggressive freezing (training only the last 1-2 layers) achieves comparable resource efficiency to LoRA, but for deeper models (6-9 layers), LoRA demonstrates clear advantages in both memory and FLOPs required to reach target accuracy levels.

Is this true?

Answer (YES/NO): NO